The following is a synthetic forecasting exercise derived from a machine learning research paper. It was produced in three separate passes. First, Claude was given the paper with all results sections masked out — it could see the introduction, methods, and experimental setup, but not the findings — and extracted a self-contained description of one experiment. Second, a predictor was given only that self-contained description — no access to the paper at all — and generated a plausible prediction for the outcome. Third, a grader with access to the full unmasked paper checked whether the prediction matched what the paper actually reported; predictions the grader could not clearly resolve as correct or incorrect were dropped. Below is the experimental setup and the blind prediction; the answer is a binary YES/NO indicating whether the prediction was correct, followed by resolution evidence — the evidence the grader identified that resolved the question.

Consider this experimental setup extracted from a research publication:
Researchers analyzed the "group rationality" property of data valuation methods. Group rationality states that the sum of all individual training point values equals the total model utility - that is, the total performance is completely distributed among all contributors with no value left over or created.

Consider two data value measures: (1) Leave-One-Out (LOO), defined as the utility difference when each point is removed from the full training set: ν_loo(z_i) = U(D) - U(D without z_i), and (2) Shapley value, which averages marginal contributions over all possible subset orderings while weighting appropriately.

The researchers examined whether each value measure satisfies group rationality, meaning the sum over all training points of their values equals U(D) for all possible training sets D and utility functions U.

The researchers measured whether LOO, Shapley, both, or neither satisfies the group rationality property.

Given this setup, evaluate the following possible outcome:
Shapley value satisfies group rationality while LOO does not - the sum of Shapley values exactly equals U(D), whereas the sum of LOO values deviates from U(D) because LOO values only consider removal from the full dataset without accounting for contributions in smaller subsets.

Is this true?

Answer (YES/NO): YES